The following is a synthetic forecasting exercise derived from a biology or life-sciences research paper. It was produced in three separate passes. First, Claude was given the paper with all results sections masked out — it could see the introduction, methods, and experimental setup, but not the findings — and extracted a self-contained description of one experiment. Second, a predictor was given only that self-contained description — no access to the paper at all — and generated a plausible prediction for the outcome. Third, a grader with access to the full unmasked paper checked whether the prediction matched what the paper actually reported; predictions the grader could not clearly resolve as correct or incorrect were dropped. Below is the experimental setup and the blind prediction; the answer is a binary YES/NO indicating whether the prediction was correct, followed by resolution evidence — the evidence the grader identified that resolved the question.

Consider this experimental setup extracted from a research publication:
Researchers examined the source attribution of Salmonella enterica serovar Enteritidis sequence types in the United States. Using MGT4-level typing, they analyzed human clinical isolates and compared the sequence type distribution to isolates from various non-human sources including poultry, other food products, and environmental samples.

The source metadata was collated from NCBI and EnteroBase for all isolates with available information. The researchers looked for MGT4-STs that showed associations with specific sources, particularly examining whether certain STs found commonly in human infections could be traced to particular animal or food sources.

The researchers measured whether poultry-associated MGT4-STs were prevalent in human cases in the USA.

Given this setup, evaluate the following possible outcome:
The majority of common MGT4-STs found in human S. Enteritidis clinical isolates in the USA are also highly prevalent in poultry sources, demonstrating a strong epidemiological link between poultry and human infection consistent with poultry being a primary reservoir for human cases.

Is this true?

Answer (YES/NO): YES